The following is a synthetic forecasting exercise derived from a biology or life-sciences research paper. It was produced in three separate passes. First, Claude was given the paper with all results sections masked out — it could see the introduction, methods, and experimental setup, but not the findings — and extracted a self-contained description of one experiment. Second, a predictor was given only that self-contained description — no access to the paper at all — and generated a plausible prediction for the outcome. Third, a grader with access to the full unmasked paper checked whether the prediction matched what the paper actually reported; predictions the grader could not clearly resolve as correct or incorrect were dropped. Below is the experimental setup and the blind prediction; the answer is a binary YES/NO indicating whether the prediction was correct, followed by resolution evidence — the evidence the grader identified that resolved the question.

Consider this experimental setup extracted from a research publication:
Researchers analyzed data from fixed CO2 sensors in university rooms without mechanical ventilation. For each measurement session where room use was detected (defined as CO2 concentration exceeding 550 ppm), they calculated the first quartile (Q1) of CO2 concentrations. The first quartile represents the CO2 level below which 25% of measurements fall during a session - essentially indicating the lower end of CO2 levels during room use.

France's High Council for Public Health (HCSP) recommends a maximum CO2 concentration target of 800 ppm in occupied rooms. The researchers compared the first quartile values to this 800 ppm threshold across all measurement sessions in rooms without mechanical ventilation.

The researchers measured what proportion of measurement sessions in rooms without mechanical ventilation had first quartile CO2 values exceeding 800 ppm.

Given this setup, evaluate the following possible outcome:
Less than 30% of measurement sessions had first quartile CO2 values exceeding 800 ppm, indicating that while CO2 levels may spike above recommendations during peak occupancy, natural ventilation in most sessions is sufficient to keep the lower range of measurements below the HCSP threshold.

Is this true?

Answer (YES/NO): NO